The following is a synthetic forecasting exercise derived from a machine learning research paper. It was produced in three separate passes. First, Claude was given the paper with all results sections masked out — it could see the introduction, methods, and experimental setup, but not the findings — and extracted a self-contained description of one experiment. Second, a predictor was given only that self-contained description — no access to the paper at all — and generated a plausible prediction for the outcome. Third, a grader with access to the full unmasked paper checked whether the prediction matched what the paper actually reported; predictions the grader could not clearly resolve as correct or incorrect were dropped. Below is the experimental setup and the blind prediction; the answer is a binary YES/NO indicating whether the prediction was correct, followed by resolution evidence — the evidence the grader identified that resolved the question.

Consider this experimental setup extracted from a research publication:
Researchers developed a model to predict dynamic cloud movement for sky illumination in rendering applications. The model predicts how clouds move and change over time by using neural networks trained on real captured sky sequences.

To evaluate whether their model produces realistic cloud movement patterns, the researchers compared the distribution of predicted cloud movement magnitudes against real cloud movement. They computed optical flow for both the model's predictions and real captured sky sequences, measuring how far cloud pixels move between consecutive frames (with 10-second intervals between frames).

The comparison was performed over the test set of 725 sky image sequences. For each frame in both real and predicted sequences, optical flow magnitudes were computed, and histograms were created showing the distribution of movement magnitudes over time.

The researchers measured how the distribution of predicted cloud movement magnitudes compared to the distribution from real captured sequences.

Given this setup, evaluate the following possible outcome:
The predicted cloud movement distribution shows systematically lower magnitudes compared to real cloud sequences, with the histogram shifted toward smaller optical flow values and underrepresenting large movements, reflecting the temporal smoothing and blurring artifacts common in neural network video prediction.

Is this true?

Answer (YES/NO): NO